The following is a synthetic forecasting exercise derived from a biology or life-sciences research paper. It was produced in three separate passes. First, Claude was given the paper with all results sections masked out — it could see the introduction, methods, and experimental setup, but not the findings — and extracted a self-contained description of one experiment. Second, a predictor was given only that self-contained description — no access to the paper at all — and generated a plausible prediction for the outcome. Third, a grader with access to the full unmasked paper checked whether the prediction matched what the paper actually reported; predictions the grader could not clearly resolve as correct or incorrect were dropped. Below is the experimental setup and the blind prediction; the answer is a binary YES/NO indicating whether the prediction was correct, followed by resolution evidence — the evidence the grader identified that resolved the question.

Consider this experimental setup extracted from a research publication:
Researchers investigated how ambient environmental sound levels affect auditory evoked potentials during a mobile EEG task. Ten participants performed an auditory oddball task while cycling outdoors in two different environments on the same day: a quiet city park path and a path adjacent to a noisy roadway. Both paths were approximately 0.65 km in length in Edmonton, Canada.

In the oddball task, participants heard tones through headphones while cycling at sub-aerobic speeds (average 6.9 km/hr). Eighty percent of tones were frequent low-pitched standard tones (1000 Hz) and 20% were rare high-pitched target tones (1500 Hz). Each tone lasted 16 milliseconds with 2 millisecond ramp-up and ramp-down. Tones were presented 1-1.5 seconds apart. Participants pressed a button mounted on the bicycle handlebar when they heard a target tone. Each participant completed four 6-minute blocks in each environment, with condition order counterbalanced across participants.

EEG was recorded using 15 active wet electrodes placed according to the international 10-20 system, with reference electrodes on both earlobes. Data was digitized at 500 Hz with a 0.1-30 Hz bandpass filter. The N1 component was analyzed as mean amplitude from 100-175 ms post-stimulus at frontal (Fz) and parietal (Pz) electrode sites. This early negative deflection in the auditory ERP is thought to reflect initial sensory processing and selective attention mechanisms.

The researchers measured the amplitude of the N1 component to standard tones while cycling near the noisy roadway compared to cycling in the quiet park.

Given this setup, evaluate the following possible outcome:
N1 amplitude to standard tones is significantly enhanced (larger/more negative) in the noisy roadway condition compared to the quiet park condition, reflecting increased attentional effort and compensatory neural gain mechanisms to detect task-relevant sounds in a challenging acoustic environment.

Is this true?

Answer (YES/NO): YES